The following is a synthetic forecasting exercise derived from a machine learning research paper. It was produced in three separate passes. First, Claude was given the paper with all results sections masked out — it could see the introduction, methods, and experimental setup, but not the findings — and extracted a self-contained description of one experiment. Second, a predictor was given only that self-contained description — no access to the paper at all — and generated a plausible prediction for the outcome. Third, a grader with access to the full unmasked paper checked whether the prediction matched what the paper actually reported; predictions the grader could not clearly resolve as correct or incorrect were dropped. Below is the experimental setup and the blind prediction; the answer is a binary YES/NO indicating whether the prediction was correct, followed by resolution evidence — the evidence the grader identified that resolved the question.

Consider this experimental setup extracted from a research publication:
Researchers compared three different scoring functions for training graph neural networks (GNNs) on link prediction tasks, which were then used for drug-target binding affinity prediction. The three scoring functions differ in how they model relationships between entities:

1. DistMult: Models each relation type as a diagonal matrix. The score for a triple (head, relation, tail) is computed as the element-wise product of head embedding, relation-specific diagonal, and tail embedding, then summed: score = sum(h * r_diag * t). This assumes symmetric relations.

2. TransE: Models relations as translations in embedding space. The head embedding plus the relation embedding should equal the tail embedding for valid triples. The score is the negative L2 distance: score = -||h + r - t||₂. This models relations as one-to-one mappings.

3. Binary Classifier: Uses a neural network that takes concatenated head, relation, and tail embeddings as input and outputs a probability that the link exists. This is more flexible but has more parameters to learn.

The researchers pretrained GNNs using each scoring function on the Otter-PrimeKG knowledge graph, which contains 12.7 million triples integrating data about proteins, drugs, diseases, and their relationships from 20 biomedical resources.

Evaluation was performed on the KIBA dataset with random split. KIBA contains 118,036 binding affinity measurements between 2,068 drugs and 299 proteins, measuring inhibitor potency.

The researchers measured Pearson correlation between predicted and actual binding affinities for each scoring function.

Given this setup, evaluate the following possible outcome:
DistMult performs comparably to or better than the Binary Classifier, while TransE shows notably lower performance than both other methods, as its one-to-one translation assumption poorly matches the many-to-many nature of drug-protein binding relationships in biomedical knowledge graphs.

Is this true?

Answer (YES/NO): NO